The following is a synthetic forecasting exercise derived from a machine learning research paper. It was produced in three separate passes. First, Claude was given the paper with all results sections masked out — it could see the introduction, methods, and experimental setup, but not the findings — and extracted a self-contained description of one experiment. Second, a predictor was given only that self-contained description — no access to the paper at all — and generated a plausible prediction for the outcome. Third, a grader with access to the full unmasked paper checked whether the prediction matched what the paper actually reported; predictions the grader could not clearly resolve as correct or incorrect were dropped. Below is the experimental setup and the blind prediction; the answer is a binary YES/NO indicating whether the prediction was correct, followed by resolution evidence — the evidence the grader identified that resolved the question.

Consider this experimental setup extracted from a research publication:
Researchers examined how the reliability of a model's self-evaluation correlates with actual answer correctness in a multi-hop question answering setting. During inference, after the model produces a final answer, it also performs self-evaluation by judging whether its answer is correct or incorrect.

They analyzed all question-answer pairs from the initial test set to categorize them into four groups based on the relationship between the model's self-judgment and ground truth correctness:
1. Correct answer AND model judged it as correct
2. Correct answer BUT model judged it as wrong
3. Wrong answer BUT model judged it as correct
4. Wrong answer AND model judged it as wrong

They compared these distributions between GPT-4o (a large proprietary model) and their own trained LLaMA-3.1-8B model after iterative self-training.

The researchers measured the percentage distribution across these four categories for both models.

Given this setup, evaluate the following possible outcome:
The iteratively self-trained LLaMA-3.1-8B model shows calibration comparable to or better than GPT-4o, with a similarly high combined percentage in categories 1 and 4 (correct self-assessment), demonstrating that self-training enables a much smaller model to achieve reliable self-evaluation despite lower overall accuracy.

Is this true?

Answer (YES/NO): NO